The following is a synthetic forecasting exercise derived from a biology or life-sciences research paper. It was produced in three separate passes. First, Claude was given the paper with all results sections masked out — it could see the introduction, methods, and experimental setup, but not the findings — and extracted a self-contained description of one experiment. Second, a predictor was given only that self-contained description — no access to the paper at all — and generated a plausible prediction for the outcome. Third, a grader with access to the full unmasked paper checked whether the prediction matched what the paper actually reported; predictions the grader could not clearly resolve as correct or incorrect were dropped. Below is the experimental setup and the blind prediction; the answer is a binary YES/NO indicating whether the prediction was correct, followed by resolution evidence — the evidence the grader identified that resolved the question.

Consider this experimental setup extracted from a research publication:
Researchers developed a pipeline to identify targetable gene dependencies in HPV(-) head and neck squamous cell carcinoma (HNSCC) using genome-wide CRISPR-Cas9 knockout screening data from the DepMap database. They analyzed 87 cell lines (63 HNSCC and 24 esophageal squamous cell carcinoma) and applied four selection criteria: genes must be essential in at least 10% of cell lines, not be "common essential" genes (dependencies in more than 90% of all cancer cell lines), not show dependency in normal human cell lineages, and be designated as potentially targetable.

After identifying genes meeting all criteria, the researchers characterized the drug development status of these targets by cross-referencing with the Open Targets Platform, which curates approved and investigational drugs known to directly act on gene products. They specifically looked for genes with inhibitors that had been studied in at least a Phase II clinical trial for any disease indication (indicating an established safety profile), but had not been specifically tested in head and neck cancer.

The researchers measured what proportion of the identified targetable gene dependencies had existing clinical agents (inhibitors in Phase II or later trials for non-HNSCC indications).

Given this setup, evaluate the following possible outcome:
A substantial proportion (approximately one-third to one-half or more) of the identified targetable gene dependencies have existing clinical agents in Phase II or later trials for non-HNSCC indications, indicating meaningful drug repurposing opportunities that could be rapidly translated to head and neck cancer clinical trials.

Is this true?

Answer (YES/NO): NO